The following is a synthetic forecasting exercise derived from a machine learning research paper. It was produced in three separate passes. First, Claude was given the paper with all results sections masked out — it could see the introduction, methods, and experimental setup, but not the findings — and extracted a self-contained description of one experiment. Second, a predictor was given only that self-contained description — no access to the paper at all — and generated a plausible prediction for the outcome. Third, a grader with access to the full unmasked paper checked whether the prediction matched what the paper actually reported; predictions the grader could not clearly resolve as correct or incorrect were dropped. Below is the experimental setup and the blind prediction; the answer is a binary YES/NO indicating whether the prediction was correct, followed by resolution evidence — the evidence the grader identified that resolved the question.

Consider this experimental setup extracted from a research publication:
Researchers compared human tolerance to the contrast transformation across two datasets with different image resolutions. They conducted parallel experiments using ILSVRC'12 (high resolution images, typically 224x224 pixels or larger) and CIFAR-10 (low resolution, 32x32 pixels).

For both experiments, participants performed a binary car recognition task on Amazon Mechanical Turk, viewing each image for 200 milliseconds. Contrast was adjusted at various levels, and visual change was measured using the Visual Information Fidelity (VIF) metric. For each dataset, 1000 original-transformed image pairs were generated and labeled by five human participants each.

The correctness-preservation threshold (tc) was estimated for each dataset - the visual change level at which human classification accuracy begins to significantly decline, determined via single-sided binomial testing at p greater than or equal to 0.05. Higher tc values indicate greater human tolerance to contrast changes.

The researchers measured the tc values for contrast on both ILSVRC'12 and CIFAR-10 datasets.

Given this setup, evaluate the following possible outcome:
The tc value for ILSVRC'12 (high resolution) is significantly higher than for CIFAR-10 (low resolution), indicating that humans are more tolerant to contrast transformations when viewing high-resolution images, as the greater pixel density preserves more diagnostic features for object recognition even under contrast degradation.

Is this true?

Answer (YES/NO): YES